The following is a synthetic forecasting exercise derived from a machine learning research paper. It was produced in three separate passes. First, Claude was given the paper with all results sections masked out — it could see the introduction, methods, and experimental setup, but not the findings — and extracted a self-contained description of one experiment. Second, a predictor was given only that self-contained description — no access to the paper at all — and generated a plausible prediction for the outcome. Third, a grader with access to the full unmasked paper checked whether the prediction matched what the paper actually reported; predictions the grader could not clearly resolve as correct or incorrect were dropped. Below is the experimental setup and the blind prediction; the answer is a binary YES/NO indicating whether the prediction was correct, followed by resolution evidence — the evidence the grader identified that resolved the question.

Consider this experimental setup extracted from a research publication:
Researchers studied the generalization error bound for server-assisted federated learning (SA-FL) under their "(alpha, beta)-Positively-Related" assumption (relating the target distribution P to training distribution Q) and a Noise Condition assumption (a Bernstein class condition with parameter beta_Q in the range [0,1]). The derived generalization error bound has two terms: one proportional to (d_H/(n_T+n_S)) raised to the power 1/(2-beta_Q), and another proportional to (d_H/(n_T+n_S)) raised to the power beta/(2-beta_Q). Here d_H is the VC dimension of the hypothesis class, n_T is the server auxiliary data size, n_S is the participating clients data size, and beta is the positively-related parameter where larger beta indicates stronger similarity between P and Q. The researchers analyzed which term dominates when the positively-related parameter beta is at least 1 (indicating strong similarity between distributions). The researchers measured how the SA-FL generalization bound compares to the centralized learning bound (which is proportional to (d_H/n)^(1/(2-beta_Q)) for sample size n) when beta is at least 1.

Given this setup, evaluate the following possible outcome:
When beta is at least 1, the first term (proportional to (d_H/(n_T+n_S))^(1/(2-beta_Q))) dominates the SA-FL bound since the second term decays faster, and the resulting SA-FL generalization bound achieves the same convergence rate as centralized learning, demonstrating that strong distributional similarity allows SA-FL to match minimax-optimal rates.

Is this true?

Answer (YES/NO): YES